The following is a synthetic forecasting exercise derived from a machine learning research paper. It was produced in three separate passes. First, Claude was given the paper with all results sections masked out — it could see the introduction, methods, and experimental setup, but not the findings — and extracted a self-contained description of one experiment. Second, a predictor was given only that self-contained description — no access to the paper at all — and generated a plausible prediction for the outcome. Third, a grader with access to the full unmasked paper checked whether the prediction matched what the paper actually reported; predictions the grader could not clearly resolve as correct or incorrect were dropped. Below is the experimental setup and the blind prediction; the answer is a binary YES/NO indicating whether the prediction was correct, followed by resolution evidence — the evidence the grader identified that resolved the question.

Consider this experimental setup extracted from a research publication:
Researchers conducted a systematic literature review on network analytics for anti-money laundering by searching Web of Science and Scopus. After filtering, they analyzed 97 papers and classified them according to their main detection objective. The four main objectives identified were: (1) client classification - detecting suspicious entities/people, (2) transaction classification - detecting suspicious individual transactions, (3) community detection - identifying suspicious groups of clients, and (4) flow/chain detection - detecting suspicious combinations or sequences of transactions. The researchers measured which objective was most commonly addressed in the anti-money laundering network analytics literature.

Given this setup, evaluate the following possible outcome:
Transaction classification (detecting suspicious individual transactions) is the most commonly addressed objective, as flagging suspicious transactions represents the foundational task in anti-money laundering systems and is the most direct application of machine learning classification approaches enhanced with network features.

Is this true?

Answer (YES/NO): NO